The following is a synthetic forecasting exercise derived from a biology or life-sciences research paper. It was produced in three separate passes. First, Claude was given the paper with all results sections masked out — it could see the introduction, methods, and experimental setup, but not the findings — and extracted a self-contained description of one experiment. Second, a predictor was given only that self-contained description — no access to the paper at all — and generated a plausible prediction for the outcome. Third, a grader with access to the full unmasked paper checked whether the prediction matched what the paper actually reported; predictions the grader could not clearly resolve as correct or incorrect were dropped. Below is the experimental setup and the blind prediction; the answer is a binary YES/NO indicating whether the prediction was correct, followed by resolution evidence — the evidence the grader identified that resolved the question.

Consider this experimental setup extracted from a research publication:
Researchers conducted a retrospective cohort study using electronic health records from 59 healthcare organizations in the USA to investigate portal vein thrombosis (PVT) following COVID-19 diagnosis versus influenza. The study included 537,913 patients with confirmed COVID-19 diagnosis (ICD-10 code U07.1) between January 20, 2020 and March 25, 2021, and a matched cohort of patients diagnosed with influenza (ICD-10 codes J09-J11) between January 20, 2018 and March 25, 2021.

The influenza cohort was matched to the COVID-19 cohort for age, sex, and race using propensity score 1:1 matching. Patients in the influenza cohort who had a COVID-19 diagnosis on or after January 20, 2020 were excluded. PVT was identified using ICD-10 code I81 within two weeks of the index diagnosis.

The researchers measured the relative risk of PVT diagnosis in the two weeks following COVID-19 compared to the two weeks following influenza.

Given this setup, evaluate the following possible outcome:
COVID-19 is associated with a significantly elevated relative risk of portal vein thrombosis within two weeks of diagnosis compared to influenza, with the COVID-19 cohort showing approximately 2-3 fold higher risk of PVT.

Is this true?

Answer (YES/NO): NO